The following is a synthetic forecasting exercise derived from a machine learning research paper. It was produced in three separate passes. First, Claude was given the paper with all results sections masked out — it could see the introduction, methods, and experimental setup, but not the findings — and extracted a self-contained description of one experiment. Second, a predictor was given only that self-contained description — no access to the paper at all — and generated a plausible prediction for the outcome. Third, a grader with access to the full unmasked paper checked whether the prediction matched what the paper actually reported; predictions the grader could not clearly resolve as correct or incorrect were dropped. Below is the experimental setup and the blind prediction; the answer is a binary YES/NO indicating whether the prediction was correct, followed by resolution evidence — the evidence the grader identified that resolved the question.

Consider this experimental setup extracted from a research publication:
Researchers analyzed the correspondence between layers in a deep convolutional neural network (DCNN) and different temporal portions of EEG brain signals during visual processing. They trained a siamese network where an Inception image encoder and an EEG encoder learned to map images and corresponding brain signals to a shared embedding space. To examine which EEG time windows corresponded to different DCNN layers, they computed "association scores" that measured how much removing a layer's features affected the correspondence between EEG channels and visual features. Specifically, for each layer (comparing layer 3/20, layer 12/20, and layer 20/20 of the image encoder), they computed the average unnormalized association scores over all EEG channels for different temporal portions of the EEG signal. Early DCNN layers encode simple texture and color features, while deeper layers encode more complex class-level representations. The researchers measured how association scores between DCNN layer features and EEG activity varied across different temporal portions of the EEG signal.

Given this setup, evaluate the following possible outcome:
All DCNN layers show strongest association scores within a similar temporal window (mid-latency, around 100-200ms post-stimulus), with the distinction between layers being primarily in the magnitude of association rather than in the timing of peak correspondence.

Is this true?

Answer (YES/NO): NO